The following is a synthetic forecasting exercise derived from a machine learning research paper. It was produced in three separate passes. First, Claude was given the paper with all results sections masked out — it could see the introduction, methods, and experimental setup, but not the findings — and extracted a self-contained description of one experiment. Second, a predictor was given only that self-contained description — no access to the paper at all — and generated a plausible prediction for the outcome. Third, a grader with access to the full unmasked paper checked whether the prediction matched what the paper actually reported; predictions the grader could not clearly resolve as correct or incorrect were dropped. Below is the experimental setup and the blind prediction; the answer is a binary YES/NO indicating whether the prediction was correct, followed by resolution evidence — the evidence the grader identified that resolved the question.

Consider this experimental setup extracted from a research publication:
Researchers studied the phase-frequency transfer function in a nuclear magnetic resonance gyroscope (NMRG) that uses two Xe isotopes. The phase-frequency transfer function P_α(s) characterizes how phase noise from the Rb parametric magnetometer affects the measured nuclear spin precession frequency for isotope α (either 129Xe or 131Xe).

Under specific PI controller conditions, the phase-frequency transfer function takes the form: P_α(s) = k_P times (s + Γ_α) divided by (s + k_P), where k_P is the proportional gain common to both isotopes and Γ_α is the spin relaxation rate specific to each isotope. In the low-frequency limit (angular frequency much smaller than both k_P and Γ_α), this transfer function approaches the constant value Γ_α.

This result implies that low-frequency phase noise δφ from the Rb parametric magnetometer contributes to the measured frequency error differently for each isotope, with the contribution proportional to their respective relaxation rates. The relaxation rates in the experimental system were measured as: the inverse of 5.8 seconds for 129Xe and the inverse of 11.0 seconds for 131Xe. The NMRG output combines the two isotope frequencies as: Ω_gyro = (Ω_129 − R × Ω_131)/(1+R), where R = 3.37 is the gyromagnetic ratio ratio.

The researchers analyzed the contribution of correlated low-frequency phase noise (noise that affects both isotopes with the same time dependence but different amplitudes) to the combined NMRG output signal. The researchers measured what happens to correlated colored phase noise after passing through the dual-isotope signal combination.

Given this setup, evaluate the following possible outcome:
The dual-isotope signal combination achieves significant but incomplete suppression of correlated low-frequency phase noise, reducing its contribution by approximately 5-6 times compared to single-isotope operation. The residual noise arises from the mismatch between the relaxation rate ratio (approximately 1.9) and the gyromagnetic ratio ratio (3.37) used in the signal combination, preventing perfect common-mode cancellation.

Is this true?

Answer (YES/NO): NO